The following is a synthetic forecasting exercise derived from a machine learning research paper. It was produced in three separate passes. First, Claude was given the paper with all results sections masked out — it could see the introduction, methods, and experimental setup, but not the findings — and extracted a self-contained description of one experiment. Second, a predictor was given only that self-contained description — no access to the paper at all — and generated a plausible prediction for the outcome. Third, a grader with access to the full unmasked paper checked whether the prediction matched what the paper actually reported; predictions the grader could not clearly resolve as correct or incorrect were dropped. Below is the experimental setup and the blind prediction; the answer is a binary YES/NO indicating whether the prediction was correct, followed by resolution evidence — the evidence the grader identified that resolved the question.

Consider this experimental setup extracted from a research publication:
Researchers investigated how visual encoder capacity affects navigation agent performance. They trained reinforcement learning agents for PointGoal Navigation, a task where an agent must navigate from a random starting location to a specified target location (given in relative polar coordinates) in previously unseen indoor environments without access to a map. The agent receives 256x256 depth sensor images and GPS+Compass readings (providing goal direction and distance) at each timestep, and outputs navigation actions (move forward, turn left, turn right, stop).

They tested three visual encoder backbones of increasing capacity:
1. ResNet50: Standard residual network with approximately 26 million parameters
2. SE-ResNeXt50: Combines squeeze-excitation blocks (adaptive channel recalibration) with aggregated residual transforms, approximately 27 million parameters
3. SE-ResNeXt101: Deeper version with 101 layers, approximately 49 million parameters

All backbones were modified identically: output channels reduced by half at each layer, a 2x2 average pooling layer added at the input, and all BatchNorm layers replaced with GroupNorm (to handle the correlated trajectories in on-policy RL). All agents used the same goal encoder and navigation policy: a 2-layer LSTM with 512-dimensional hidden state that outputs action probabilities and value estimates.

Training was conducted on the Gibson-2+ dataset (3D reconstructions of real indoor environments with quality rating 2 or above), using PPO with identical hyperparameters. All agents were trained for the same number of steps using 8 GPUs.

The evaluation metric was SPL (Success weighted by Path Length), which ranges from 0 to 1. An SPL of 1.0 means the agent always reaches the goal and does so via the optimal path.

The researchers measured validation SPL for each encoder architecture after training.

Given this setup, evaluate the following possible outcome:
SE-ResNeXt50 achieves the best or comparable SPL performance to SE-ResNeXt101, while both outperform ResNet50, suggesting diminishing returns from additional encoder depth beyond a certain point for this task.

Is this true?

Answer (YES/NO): NO